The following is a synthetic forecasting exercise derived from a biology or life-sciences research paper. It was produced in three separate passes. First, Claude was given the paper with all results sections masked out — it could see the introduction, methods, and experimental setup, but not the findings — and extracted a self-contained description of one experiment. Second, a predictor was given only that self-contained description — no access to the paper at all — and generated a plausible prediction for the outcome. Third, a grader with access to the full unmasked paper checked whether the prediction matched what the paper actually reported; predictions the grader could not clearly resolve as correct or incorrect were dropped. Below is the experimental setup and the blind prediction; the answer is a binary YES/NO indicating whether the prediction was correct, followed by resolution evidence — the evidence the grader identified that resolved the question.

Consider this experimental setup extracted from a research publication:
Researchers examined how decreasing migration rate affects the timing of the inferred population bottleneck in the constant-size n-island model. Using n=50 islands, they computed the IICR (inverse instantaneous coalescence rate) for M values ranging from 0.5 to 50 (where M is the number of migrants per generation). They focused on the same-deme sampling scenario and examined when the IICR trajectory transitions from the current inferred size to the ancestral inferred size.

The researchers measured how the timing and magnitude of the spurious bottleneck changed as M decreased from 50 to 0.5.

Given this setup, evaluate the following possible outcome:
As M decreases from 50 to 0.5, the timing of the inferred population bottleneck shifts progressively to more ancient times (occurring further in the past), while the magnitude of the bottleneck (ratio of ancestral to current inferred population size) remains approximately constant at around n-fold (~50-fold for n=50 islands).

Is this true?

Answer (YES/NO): NO